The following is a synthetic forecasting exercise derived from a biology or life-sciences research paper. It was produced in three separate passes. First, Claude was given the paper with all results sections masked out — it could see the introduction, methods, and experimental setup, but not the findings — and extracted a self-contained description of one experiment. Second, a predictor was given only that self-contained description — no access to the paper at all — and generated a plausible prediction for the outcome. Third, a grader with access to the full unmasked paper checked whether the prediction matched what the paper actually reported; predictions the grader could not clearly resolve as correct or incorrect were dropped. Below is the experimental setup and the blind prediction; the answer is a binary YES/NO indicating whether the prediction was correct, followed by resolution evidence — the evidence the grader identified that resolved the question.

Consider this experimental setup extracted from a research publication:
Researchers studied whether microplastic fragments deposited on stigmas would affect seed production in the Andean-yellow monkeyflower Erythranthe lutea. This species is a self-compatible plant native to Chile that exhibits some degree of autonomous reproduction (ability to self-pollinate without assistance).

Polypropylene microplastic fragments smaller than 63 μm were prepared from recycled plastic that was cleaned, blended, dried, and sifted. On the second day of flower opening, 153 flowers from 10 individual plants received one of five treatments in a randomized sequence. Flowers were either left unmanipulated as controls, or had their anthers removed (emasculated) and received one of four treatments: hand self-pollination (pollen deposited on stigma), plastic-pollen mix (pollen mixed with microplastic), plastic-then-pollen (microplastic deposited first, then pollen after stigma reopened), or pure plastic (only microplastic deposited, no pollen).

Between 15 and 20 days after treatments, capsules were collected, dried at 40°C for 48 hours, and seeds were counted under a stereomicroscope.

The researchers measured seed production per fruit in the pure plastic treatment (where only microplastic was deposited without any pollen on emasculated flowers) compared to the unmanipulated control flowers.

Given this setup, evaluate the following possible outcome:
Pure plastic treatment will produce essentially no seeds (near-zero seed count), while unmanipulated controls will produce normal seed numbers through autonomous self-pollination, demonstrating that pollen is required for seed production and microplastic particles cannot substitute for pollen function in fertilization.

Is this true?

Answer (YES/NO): YES